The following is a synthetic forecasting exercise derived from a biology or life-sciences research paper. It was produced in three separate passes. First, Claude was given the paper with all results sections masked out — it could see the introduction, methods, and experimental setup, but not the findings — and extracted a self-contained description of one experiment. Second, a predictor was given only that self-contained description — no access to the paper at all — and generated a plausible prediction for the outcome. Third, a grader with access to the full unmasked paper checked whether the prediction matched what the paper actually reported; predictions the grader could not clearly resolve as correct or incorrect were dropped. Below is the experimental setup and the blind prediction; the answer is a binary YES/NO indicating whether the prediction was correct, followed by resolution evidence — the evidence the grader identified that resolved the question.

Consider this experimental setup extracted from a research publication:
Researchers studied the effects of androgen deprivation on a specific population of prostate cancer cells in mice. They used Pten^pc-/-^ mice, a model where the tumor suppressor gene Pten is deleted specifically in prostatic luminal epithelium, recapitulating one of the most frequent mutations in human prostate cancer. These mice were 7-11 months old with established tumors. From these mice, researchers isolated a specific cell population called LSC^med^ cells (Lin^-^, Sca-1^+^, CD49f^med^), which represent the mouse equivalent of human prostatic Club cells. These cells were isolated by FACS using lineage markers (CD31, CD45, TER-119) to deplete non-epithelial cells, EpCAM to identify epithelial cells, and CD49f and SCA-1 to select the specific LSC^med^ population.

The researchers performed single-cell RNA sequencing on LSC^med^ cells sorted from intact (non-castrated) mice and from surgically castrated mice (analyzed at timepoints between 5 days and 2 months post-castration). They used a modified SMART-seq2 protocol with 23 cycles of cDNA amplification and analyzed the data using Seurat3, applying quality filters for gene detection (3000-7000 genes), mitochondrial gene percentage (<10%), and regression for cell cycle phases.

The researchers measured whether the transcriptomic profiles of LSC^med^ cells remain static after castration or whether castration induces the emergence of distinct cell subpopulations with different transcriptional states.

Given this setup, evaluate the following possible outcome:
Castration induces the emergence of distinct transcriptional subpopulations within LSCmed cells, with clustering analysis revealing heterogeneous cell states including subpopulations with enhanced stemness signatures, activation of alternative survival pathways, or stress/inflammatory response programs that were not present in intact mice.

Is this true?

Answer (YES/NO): YES